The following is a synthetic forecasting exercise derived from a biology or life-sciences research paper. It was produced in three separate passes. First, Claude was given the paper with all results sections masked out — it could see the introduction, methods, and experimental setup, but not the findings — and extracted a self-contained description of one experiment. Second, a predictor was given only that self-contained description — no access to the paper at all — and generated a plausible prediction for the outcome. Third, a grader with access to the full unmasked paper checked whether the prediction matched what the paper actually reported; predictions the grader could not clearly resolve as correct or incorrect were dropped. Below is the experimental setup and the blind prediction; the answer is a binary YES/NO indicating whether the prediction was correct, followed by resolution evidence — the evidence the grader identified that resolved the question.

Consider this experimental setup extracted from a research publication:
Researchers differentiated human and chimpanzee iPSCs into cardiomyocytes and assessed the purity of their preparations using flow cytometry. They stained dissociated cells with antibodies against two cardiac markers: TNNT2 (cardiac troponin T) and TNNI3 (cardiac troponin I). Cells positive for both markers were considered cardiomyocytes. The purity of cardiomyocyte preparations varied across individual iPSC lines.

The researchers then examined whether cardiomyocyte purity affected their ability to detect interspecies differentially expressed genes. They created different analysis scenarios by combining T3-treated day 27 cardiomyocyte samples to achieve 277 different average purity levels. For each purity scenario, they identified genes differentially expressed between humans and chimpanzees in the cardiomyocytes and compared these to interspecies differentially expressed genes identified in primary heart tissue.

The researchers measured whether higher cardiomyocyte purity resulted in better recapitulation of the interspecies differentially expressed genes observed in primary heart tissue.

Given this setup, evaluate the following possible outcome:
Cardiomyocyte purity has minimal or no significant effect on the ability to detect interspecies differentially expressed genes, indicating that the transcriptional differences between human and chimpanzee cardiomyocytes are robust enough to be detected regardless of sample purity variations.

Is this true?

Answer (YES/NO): YES